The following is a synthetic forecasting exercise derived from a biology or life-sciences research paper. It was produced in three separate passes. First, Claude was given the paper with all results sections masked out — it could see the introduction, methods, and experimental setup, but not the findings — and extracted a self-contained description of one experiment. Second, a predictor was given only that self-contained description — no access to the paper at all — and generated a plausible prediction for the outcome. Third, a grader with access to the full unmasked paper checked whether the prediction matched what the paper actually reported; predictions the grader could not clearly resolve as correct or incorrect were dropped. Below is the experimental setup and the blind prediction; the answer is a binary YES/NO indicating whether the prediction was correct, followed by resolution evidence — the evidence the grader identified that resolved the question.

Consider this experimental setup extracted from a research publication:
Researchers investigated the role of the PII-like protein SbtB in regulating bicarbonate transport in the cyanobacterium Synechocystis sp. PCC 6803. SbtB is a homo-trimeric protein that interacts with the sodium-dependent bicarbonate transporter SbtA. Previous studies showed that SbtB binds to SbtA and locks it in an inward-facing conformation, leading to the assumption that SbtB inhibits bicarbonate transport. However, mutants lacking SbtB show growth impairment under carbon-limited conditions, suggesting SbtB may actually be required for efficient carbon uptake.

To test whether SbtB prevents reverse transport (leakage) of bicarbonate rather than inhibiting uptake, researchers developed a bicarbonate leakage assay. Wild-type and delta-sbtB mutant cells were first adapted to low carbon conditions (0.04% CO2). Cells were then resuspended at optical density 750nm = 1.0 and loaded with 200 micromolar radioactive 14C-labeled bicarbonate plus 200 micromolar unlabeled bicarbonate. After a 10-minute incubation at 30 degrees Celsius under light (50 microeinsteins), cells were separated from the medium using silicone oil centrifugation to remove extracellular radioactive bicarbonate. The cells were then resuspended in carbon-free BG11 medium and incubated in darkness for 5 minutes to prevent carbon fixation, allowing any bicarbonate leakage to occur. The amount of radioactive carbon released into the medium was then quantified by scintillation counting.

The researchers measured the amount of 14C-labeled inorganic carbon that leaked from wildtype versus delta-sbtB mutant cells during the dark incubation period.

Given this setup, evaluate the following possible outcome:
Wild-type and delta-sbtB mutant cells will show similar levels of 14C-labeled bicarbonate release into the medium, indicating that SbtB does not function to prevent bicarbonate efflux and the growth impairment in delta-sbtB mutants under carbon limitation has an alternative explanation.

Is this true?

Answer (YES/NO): NO